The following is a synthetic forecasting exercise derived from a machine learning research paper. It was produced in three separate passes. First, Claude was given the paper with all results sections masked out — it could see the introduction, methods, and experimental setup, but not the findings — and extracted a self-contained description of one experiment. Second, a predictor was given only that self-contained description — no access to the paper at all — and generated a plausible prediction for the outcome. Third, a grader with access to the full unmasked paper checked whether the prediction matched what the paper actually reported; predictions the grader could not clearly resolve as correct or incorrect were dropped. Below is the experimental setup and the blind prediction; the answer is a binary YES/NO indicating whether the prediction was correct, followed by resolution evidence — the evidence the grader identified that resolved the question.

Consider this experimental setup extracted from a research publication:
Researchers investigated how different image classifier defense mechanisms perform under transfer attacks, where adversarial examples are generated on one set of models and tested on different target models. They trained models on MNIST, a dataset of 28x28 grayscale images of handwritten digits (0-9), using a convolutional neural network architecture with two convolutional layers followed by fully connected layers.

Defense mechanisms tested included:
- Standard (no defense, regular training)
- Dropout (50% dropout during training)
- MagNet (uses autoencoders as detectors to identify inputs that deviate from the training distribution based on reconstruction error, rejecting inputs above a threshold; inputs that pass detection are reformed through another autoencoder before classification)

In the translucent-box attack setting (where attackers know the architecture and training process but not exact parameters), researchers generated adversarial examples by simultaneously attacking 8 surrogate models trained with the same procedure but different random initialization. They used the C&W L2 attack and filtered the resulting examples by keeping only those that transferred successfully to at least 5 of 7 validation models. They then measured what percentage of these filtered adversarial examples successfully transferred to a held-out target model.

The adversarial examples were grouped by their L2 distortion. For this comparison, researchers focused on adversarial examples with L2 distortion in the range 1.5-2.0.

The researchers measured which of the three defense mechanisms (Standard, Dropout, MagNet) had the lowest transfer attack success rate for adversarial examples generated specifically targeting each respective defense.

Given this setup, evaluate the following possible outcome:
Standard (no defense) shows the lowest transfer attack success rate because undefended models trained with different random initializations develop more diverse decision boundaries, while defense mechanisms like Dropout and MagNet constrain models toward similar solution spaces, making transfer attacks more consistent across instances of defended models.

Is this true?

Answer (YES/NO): NO